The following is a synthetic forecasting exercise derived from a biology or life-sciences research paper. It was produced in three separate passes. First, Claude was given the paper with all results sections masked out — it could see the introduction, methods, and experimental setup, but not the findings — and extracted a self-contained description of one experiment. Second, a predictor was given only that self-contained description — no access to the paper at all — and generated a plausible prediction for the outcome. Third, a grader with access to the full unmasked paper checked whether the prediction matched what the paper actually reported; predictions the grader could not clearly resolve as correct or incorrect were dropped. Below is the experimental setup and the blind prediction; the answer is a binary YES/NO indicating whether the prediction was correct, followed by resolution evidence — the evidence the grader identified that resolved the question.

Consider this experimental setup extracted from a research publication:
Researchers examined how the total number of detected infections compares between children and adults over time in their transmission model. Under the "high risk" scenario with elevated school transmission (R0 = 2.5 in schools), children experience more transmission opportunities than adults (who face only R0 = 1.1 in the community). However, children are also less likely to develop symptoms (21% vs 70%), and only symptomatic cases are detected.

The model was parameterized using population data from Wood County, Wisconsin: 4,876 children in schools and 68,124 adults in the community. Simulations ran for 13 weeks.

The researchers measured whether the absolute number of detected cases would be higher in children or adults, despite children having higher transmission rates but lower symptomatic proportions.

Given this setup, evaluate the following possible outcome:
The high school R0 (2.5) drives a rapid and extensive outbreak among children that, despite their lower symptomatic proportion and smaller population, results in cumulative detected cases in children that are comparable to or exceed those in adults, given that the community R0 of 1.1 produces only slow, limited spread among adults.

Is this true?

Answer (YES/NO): NO